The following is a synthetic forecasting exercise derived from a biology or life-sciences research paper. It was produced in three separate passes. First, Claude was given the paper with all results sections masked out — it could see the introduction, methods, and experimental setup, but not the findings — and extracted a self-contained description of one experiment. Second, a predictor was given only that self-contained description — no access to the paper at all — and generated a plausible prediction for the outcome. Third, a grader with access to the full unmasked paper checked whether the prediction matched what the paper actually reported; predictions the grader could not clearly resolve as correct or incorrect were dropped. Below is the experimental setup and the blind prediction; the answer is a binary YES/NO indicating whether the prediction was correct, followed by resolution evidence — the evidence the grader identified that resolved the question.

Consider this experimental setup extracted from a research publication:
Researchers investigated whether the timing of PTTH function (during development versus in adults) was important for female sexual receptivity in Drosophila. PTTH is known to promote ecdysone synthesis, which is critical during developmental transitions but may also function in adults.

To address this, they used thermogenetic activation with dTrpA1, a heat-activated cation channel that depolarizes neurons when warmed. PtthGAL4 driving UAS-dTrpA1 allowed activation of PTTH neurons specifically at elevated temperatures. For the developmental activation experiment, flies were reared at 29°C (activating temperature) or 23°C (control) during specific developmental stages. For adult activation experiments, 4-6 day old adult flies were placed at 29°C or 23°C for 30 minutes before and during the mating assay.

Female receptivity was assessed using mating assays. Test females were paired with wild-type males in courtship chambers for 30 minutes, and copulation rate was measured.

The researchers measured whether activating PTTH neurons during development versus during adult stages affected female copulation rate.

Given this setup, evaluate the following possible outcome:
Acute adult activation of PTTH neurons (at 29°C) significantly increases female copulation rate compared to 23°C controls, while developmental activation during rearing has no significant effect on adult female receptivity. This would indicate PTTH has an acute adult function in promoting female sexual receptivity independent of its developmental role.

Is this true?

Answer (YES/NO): NO